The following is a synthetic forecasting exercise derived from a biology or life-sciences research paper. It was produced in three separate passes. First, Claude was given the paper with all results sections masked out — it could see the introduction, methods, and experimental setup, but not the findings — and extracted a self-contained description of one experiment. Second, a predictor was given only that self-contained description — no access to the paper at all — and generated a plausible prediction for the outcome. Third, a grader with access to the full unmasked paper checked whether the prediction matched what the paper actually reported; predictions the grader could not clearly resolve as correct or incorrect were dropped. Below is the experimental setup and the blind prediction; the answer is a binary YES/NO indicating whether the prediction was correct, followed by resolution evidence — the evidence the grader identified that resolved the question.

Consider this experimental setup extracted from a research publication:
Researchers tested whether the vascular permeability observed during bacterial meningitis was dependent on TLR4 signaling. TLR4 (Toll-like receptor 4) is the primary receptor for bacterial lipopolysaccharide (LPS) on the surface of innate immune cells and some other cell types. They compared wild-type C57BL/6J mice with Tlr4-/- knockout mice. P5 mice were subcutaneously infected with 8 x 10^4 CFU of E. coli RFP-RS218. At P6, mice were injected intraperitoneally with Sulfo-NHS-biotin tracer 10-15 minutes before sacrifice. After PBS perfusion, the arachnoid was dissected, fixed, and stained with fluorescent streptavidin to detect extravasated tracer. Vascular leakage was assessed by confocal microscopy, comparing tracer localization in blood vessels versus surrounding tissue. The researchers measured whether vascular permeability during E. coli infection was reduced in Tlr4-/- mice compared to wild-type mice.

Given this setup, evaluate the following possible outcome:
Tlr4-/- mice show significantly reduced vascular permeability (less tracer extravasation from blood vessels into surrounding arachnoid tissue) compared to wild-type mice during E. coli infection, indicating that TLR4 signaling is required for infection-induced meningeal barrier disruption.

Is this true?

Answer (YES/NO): YES